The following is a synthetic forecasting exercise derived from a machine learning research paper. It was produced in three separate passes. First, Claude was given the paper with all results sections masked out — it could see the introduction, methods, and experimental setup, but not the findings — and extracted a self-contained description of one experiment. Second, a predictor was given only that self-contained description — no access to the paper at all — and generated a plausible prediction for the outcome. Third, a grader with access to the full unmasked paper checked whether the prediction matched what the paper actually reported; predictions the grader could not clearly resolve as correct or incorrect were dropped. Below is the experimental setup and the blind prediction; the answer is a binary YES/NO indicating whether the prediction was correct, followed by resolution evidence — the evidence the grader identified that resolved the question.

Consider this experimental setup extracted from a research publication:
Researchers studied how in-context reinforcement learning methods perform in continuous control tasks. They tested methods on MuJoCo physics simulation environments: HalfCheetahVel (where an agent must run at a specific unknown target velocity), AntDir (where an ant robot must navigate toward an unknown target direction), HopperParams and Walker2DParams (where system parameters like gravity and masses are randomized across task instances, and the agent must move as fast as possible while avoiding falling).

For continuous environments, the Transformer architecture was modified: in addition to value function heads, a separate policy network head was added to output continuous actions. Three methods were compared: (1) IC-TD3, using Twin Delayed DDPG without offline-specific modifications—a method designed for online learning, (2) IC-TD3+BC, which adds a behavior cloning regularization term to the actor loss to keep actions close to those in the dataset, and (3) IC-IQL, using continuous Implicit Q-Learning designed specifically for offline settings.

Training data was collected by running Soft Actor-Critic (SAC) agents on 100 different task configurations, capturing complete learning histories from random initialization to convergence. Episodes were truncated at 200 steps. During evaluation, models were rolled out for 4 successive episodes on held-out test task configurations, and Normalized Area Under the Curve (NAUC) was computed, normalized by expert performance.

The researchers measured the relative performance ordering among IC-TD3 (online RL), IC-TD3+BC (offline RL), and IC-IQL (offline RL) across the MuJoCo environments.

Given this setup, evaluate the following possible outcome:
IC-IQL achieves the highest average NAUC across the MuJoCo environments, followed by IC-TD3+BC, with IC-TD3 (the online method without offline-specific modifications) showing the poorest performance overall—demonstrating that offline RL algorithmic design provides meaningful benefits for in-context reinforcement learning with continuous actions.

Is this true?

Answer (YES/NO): NO